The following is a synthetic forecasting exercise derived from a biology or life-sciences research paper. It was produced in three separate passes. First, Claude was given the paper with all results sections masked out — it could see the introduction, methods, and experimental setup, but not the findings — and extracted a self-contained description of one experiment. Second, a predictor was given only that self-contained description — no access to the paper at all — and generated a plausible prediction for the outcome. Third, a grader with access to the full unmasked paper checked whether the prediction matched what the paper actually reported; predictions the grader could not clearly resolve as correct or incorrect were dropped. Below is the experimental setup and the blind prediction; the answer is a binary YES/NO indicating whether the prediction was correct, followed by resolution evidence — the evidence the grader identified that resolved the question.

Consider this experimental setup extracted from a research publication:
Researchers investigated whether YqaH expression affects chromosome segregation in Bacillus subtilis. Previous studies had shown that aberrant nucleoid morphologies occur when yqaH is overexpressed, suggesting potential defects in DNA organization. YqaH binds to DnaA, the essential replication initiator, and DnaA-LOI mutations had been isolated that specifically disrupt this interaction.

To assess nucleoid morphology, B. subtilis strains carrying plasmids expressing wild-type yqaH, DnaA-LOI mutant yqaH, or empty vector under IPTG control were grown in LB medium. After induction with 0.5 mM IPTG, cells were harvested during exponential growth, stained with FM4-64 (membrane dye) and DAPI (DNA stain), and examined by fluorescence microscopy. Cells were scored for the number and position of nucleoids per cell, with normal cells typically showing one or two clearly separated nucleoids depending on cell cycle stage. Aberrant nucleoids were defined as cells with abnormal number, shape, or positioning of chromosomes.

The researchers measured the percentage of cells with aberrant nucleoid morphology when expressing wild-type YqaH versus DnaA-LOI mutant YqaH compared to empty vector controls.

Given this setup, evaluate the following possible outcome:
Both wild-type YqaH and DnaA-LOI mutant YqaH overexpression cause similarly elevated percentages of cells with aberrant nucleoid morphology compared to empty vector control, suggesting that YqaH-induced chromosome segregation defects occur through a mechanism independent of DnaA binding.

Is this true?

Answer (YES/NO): NO